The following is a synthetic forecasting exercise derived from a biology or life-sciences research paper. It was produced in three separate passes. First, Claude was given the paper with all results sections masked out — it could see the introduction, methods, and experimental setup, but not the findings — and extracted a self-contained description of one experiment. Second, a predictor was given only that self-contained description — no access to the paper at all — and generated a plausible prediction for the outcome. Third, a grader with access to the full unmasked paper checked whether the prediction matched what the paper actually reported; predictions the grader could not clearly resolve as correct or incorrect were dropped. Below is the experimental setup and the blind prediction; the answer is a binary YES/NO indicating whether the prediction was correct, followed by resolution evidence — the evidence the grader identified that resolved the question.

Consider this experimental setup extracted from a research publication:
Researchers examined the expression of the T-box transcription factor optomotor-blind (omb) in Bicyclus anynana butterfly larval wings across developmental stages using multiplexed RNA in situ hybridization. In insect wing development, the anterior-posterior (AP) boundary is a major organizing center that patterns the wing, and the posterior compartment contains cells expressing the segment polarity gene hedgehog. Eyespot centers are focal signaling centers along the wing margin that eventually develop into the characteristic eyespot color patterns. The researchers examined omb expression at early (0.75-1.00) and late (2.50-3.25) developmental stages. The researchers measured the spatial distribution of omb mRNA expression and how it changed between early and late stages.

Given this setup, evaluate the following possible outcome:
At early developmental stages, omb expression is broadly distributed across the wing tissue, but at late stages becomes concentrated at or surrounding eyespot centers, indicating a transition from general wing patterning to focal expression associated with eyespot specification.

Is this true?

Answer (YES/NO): NO